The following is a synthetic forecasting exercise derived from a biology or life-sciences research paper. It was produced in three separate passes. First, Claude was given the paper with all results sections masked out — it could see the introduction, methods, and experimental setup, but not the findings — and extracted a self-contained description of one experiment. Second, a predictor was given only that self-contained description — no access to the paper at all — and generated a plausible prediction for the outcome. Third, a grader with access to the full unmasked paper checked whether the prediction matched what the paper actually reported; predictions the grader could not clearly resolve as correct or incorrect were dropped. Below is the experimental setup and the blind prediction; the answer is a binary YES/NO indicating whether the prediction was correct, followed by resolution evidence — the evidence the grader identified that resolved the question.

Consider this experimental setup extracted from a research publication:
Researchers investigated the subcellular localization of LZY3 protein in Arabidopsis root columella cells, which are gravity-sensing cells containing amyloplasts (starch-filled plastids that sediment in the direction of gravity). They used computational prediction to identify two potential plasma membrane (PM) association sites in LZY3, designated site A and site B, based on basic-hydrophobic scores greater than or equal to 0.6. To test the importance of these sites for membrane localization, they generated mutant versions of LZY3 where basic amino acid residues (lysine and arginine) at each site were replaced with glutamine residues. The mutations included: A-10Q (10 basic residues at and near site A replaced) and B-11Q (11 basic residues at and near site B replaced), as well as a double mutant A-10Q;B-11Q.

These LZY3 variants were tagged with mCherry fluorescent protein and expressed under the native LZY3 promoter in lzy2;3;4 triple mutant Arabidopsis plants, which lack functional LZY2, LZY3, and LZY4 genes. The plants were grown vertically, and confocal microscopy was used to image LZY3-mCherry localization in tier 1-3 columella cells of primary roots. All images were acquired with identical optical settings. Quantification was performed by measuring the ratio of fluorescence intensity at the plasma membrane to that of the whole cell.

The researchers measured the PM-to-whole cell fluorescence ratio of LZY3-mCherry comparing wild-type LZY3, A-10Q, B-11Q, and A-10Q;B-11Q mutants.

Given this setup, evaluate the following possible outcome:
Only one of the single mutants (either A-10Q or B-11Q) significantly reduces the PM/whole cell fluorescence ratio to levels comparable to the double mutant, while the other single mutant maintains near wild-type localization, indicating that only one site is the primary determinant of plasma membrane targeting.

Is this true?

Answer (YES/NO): YES